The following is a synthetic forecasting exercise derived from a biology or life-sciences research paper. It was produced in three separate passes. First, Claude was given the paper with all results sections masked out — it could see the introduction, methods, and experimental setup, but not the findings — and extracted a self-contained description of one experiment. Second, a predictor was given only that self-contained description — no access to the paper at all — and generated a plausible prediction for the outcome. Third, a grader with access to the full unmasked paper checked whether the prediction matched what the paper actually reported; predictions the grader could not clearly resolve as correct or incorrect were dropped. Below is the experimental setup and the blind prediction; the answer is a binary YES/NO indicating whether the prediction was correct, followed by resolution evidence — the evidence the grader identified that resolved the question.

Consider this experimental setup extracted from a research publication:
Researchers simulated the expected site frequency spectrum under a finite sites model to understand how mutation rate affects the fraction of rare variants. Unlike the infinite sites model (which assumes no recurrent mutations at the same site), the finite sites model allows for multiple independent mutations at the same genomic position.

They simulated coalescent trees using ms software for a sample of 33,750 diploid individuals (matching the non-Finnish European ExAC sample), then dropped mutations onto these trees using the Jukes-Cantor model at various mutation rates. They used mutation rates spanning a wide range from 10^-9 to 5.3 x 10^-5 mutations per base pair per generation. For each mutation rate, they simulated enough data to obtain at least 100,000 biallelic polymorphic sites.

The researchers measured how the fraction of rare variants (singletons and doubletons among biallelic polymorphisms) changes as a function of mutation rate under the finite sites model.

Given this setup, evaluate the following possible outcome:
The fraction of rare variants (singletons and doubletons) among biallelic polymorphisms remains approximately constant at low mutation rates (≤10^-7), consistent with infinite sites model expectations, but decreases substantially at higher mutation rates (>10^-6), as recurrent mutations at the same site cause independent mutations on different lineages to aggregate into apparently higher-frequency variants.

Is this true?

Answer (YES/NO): NO